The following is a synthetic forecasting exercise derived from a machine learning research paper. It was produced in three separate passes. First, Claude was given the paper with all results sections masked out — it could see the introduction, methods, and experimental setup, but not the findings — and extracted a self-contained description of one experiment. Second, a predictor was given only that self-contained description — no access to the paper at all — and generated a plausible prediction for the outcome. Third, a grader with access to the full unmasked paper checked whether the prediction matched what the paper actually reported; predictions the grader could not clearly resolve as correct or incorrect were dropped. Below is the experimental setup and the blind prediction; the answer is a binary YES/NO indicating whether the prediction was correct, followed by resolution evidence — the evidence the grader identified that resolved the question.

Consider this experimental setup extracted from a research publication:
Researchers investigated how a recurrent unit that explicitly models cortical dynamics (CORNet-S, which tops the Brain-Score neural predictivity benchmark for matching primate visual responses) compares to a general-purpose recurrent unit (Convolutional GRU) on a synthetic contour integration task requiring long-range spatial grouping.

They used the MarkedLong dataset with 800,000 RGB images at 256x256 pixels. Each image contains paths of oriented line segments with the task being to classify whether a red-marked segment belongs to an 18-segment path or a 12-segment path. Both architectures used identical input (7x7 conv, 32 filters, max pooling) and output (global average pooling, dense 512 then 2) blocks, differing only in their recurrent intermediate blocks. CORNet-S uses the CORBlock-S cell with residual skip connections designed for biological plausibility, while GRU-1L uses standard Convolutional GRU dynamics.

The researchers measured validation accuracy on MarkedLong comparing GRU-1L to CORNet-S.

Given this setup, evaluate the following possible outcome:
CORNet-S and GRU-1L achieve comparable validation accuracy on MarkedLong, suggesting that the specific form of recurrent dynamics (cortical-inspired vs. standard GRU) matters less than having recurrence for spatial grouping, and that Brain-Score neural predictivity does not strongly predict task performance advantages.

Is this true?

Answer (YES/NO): YES